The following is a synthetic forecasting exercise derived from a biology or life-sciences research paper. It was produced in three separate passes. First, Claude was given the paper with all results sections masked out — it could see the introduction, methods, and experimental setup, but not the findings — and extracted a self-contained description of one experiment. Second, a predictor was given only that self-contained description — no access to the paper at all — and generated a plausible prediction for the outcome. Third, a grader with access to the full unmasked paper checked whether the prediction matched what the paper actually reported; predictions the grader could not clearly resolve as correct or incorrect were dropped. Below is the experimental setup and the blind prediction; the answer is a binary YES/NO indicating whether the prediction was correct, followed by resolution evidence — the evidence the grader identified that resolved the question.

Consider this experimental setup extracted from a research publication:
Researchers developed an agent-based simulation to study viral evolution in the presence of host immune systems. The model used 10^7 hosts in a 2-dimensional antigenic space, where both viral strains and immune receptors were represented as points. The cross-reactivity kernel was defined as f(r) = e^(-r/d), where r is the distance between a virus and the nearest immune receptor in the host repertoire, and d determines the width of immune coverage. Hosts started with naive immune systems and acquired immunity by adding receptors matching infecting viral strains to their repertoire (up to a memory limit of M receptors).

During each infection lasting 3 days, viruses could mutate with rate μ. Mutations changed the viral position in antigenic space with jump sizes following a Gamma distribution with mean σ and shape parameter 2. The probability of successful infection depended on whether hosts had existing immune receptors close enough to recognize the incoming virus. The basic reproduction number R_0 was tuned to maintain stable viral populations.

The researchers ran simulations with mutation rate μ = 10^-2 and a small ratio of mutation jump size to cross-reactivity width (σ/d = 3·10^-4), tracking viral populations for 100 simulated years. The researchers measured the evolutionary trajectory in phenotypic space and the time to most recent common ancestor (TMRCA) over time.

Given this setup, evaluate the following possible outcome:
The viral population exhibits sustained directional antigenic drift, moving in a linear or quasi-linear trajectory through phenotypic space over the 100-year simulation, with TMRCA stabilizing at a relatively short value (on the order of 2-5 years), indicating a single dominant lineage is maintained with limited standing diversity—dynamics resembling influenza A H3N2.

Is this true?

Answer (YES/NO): NO